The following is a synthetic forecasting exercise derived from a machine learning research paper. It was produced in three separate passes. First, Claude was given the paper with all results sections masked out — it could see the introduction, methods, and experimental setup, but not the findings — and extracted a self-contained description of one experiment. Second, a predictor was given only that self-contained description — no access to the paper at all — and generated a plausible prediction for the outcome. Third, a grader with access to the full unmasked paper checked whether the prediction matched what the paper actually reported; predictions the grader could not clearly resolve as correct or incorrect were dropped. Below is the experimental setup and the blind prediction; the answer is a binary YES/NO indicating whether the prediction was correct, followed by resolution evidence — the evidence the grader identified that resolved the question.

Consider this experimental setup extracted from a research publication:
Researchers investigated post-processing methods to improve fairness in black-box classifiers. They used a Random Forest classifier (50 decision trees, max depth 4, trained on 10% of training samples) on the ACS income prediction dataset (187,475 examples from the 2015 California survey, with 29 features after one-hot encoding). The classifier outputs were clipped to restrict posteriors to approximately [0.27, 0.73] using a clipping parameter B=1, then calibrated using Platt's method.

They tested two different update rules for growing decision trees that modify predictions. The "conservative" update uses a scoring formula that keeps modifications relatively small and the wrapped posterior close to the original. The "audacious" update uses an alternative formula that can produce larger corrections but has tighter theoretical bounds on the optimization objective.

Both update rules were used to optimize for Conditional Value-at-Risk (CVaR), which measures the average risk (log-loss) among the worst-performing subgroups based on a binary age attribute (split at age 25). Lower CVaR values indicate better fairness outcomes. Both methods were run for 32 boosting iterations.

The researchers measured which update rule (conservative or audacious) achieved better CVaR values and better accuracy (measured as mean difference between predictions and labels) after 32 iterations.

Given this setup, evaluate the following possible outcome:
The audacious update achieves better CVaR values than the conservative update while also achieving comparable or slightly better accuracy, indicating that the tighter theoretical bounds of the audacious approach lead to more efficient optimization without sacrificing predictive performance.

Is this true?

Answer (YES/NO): YES